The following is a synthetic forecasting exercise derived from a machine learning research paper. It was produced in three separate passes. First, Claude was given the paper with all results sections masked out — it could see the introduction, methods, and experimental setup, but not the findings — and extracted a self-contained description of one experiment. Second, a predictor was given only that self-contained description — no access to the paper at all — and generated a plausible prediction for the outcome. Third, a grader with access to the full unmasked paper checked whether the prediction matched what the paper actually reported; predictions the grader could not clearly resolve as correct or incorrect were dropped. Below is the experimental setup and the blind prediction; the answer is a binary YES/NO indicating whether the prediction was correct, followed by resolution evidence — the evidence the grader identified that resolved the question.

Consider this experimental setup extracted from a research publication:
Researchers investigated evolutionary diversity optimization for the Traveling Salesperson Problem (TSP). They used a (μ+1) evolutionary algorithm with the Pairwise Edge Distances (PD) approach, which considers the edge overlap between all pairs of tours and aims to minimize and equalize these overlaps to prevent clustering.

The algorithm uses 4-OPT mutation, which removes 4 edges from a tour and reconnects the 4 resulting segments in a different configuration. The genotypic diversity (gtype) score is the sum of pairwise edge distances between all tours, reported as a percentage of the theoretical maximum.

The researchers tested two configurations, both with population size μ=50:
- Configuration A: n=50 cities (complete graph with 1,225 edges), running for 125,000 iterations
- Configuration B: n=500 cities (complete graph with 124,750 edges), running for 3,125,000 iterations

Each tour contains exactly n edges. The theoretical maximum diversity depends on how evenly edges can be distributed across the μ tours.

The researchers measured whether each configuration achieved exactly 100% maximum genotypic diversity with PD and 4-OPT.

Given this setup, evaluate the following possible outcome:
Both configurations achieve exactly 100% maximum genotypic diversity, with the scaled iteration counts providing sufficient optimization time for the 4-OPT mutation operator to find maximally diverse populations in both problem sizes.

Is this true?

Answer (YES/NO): NO